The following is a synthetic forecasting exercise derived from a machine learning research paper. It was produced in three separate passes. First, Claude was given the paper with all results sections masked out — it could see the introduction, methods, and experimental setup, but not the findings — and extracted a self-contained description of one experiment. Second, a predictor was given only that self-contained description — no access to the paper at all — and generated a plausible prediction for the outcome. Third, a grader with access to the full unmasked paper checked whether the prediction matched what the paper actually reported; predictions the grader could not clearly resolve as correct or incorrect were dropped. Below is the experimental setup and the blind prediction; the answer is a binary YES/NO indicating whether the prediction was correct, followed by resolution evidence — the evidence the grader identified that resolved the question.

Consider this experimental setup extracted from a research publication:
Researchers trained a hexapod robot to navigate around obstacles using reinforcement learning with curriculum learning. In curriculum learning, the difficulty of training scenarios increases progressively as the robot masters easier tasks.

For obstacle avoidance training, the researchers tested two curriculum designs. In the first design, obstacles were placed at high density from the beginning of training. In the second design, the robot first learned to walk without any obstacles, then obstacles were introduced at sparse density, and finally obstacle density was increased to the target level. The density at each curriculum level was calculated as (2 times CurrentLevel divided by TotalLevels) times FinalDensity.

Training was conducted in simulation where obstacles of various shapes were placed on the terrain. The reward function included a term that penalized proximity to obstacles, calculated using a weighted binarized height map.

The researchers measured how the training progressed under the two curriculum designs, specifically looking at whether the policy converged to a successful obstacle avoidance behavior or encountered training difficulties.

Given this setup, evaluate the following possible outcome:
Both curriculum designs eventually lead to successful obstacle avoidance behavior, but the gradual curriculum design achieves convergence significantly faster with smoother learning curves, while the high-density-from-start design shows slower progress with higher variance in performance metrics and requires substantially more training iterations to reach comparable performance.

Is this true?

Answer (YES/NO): NO